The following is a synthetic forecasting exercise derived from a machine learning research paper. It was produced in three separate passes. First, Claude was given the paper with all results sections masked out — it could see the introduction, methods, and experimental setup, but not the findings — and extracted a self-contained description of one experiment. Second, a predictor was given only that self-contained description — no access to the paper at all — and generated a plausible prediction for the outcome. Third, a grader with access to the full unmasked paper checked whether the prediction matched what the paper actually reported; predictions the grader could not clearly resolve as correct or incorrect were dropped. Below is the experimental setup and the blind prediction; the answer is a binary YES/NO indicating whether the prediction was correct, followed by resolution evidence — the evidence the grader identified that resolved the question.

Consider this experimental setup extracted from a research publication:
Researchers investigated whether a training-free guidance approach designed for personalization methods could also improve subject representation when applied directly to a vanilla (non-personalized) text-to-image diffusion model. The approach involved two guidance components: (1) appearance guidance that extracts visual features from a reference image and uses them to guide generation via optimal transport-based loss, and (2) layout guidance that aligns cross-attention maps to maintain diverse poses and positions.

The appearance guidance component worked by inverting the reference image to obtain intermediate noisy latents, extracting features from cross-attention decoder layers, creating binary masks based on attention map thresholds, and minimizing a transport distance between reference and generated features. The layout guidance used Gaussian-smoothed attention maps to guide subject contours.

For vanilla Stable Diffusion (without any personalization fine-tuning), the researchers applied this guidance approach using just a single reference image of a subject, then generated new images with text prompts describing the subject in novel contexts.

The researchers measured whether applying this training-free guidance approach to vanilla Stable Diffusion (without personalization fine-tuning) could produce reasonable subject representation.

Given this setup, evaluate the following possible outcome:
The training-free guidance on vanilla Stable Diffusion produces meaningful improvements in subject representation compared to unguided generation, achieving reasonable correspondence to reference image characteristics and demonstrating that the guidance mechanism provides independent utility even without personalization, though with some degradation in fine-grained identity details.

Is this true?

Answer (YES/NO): YES